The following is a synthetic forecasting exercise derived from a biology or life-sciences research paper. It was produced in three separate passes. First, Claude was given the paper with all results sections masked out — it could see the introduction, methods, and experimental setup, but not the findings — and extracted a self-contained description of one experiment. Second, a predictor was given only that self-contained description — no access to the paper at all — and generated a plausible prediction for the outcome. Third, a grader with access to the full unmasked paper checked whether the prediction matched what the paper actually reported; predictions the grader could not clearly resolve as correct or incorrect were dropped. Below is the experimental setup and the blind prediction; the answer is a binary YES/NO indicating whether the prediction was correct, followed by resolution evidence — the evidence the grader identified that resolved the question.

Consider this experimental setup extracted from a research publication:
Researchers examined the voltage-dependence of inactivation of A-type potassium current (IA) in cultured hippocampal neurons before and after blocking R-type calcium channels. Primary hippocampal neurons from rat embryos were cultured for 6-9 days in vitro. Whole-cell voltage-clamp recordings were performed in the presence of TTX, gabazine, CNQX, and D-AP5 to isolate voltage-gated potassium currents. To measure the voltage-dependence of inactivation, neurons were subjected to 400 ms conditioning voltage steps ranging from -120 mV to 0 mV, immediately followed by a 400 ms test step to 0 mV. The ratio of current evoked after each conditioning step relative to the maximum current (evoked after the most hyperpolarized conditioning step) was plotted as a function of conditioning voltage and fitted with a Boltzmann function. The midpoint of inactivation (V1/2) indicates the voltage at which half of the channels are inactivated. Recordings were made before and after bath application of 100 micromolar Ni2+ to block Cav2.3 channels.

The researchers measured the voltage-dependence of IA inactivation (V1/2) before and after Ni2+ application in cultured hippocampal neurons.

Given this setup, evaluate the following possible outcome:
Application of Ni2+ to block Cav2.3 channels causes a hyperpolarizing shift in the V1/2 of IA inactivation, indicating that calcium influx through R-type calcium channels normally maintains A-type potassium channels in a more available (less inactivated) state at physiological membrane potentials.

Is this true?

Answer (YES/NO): NO